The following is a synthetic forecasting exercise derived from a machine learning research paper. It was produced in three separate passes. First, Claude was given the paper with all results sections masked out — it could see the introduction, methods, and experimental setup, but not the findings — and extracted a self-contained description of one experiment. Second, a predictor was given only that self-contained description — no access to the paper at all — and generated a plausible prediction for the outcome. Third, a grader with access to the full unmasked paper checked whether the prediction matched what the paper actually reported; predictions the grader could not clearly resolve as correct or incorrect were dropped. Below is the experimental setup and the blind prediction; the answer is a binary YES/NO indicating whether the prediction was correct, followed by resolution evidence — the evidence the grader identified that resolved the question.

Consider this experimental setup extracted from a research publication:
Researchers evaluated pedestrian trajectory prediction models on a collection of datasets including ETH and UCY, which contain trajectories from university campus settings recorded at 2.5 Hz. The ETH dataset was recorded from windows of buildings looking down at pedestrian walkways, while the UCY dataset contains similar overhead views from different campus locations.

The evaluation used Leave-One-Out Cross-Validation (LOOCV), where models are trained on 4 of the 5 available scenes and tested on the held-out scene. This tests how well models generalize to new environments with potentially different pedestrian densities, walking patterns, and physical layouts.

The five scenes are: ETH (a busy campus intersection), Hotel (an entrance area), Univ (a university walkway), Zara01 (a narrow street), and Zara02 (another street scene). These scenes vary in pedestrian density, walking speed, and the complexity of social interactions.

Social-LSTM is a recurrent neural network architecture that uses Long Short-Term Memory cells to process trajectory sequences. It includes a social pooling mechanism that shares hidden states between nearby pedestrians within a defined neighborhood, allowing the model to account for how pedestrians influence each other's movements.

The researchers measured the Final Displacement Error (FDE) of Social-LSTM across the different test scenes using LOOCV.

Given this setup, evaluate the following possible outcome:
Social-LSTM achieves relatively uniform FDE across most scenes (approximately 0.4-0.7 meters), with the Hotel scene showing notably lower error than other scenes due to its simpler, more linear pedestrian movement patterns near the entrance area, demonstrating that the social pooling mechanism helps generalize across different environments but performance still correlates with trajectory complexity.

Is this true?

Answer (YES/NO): NO